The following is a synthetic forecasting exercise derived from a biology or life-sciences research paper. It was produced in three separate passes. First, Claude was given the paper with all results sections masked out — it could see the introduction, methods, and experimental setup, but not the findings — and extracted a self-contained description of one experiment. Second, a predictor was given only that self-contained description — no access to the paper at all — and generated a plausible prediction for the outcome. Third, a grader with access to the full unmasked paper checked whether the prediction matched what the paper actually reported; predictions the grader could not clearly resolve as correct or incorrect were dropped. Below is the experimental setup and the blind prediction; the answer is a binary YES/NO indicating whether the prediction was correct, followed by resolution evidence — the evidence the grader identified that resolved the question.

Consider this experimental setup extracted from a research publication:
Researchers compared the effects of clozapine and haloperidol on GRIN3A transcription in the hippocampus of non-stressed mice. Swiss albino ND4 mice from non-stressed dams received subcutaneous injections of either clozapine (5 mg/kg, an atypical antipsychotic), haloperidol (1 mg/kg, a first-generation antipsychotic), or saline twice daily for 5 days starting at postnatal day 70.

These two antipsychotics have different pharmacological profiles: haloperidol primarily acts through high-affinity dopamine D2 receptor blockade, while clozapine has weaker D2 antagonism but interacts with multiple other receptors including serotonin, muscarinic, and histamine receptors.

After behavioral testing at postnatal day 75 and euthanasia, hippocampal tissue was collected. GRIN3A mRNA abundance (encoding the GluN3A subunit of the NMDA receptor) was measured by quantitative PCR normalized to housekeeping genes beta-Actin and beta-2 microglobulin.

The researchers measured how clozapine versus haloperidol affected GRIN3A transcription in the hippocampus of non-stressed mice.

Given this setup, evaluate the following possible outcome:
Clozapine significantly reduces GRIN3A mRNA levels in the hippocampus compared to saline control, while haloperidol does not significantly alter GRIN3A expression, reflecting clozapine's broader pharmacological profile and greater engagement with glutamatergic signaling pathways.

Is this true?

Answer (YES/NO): NO